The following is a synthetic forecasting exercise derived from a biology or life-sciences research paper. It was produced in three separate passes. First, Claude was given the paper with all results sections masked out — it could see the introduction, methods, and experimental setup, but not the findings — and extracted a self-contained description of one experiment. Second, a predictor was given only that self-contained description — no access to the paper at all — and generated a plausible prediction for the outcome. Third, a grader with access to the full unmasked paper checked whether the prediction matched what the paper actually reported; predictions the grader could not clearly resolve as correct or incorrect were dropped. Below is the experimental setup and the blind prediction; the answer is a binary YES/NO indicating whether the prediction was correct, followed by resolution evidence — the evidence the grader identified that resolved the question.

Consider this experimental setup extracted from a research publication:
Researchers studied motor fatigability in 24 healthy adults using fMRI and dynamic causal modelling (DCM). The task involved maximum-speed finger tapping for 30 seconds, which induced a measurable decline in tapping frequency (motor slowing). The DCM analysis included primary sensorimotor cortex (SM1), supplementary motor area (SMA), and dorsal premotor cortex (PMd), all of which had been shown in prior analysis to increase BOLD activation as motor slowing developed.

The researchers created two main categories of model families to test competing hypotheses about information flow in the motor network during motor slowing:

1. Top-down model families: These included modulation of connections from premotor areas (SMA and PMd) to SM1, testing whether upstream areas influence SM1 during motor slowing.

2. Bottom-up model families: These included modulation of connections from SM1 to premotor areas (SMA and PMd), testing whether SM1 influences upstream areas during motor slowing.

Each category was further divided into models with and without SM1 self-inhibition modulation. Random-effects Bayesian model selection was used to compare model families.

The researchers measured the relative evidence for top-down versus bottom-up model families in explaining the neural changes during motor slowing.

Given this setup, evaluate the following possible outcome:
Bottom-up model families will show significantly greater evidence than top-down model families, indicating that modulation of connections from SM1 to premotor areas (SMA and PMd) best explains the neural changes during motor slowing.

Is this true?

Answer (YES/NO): NO